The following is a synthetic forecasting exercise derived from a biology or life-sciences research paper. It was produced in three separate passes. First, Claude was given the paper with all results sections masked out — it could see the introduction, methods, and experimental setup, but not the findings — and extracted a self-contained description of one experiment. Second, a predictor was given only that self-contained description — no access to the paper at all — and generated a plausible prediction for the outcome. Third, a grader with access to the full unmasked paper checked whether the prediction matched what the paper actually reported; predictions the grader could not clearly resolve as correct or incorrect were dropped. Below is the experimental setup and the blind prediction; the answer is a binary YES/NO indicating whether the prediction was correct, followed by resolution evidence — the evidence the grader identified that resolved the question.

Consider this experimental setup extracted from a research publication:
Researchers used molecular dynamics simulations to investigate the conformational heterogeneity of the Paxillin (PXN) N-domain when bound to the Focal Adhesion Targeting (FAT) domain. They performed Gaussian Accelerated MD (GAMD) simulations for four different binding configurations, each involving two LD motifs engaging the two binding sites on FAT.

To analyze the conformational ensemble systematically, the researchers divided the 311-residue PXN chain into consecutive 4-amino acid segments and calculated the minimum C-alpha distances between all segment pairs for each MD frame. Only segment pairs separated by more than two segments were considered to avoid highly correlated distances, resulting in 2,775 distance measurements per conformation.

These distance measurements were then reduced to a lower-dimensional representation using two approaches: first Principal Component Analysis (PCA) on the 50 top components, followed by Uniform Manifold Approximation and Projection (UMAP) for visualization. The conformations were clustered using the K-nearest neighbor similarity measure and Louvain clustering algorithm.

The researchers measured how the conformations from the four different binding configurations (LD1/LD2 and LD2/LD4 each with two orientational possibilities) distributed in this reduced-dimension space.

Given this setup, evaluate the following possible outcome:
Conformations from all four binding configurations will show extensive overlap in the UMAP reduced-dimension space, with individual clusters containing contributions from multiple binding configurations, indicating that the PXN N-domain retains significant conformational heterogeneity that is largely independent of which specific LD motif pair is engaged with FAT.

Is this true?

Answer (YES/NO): NO